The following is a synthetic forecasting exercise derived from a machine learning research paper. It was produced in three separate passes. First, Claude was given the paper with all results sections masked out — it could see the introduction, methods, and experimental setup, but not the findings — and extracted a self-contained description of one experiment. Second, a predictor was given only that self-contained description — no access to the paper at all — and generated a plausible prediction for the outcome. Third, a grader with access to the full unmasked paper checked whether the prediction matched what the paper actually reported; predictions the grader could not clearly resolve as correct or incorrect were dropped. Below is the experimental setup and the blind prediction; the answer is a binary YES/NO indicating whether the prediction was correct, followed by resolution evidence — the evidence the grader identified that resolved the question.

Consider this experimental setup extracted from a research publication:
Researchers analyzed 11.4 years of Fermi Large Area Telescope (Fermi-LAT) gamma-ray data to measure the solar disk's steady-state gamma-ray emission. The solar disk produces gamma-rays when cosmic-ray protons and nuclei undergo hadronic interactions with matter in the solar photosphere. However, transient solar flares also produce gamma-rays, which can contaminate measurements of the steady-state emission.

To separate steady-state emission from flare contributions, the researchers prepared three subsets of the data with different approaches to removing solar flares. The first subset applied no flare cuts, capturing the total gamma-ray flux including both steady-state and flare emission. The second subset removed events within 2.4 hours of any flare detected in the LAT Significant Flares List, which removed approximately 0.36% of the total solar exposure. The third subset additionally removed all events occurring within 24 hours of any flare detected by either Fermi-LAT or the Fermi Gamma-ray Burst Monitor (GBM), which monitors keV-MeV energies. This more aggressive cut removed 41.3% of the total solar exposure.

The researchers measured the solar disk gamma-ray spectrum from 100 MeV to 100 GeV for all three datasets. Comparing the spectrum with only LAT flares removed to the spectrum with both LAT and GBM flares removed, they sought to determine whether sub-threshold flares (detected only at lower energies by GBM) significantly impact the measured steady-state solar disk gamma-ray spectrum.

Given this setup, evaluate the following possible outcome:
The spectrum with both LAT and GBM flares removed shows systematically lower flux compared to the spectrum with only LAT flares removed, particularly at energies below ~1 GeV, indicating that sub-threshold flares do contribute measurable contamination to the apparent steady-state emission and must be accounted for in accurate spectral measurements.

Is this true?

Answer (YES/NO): NO